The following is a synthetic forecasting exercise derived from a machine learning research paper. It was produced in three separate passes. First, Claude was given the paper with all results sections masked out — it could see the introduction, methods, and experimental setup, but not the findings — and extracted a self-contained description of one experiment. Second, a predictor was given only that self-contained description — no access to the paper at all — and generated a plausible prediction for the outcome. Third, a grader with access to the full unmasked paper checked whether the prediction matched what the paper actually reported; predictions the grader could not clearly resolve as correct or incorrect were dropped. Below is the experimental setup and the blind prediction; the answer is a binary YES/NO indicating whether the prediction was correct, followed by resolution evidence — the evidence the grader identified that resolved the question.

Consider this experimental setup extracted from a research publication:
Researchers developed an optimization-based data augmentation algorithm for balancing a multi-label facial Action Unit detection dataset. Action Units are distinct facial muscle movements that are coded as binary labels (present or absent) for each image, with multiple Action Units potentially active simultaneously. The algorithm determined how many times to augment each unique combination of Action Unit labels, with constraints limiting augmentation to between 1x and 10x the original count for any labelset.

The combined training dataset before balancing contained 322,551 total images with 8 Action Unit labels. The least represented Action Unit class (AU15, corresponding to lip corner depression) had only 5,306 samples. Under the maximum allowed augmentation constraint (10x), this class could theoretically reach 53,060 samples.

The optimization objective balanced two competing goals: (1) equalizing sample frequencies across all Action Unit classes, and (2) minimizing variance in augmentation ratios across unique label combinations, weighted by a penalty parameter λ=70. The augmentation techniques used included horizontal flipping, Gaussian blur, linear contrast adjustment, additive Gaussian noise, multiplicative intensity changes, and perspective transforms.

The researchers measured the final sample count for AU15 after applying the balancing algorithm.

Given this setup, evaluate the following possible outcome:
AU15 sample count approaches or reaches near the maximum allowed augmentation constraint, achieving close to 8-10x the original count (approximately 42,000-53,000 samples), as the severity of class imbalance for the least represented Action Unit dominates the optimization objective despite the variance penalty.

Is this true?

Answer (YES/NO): NO